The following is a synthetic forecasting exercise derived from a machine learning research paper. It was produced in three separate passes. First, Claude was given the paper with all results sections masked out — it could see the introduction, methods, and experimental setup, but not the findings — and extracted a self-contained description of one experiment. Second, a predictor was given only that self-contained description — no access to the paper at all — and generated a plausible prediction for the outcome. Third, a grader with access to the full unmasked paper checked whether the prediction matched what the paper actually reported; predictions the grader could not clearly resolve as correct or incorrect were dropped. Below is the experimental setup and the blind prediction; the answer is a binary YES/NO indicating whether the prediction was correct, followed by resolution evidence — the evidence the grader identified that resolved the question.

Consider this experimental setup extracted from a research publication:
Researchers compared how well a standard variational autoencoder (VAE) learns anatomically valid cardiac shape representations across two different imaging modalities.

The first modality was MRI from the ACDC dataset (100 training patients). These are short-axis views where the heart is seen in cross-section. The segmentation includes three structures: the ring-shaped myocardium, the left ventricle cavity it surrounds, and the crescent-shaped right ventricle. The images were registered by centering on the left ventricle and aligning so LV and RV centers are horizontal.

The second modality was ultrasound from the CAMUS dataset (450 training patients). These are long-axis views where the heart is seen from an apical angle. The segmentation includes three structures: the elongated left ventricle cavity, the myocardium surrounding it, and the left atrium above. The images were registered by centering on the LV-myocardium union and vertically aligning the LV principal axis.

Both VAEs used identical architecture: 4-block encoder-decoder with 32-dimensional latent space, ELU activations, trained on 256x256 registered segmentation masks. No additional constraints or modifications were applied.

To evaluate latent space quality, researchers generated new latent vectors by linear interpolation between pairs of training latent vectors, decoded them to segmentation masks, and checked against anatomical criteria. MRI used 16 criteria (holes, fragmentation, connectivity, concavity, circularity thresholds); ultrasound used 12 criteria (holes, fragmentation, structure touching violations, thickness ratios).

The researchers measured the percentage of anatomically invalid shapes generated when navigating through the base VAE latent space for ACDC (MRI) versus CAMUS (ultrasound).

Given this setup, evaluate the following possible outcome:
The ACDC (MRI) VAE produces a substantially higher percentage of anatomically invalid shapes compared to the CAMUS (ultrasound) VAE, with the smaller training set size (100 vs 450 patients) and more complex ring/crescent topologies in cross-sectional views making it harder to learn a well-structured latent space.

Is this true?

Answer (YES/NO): YES